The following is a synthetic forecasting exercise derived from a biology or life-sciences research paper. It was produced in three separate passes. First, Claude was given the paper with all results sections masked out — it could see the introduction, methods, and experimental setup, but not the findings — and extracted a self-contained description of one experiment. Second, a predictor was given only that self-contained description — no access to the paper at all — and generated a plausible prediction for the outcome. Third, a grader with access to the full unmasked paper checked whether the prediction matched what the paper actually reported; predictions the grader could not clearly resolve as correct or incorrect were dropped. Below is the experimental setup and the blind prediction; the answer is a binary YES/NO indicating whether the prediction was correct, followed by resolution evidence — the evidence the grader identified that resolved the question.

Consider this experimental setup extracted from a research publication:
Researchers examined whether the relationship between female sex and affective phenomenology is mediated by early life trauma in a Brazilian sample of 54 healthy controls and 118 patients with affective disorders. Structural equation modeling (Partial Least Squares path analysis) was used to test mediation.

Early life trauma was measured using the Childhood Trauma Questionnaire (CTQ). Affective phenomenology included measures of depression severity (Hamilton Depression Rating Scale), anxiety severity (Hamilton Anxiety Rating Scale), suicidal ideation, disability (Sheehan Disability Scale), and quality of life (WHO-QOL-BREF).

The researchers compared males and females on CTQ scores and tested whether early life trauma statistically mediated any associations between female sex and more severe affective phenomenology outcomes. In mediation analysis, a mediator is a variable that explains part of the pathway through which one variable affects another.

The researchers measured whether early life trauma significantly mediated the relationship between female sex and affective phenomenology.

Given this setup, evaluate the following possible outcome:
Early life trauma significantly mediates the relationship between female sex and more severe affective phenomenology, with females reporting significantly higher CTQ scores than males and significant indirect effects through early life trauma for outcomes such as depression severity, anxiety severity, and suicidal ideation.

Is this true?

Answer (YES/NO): YES